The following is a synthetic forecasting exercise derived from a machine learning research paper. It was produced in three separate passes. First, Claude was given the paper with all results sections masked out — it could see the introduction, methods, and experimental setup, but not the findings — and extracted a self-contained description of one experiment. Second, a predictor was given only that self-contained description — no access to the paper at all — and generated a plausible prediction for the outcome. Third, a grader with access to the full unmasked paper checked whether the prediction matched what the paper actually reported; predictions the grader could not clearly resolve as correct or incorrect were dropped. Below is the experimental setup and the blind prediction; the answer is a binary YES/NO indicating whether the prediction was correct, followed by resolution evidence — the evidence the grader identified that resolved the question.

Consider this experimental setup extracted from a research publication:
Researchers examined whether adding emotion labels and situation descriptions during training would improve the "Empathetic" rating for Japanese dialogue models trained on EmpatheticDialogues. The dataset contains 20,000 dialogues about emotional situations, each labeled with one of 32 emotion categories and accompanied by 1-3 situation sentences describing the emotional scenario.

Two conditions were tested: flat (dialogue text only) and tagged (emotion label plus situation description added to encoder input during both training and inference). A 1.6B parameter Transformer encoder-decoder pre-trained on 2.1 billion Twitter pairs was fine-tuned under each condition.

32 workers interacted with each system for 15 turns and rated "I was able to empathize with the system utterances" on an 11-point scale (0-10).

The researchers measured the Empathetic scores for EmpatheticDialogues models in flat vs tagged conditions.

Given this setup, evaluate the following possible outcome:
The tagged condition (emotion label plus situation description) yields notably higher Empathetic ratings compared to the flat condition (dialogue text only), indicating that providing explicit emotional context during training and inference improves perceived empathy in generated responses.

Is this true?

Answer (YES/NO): NO